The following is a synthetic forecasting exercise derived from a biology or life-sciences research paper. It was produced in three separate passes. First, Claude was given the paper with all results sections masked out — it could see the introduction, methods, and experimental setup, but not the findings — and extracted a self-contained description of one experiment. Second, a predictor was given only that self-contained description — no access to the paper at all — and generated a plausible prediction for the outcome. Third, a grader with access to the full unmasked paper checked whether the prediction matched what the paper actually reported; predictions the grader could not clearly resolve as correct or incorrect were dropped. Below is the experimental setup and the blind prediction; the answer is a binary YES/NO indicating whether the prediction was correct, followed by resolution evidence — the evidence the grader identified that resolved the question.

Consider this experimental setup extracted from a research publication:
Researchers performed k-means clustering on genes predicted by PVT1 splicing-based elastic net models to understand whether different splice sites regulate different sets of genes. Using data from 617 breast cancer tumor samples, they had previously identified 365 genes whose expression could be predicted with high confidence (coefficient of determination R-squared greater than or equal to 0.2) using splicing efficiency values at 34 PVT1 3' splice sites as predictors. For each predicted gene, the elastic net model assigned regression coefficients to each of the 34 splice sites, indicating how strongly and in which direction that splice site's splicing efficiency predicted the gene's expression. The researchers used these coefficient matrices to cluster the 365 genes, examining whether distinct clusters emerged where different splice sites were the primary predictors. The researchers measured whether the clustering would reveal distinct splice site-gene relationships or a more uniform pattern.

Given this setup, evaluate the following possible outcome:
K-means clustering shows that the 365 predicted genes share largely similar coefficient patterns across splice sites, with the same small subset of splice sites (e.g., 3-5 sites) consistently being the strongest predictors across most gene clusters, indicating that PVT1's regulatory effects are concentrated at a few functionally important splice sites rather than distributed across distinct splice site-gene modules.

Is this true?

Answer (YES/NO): NO